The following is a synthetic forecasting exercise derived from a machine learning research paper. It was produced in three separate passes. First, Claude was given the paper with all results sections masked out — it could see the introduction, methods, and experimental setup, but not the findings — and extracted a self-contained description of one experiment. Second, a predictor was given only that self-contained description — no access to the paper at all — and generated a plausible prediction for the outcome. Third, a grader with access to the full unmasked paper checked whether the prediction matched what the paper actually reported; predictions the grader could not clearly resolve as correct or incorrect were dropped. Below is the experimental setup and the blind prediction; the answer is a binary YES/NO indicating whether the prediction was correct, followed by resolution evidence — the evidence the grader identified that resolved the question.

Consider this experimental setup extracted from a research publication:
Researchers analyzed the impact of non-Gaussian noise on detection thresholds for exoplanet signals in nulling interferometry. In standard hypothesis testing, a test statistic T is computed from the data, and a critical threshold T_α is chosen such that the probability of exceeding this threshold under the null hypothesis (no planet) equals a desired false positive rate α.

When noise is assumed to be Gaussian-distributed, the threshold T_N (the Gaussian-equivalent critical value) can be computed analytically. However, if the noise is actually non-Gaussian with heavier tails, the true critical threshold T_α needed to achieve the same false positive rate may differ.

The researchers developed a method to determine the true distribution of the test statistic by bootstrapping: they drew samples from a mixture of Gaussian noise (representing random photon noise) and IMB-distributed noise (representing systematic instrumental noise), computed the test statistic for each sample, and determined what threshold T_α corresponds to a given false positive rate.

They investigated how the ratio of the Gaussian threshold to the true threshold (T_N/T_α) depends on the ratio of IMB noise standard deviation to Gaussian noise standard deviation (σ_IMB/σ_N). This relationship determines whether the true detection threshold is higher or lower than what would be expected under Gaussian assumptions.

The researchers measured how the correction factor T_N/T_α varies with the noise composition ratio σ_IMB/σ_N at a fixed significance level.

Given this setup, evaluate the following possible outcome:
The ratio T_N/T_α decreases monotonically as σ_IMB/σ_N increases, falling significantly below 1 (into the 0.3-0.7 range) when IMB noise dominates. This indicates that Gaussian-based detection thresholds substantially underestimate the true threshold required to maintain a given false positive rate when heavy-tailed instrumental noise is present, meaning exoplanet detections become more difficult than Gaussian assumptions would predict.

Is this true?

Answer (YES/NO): NO